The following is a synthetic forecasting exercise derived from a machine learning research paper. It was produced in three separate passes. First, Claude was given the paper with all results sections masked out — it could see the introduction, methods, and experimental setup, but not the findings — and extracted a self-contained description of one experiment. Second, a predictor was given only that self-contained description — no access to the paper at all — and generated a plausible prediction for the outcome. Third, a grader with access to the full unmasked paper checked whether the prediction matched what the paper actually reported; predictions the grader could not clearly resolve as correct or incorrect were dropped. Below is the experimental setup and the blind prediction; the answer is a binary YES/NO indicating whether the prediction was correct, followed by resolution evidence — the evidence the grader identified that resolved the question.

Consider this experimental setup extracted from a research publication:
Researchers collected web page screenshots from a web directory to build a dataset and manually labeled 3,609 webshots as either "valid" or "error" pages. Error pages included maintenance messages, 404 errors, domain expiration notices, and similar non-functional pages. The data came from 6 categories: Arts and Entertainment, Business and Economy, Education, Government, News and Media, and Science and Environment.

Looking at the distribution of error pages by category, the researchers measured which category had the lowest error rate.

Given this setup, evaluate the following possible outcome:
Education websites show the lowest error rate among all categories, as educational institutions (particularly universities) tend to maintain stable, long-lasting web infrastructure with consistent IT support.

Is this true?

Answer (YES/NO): NO